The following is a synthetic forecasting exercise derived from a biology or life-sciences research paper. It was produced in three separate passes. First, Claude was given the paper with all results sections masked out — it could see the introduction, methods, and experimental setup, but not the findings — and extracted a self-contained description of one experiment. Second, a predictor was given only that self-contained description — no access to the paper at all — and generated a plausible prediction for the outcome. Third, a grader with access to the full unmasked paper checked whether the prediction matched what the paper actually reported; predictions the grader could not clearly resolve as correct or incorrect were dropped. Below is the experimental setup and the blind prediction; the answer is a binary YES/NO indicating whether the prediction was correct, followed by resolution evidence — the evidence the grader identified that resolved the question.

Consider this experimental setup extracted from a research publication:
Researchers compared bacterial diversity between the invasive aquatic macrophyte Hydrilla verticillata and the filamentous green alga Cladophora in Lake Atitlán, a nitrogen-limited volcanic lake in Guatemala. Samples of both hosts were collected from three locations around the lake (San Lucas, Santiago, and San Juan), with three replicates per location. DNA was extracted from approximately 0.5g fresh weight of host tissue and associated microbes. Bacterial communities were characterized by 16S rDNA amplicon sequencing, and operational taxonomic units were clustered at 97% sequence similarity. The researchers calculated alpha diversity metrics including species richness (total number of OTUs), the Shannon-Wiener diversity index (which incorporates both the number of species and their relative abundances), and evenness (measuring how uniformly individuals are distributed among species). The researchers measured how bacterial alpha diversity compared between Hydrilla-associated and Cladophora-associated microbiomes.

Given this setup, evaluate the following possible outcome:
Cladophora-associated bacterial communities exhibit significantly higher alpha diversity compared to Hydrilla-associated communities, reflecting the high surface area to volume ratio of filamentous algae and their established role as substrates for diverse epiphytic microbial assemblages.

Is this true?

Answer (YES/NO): NO